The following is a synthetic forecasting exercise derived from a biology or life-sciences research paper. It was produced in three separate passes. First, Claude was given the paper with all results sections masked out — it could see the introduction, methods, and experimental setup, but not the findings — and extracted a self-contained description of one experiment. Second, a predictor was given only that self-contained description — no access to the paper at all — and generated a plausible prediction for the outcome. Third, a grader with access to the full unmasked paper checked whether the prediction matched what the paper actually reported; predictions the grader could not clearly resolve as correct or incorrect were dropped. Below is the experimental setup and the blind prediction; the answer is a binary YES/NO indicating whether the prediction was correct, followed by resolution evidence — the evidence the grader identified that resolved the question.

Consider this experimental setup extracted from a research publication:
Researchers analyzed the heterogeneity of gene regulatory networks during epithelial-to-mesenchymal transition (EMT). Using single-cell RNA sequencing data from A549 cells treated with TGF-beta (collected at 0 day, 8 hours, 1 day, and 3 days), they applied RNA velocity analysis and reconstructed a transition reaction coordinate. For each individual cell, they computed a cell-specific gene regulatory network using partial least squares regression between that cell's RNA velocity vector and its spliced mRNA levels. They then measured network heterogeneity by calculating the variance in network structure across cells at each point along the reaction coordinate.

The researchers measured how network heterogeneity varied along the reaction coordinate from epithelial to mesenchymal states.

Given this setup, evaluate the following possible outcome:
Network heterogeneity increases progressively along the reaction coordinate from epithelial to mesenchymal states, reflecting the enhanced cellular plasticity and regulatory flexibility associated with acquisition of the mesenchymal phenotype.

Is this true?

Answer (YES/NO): NO